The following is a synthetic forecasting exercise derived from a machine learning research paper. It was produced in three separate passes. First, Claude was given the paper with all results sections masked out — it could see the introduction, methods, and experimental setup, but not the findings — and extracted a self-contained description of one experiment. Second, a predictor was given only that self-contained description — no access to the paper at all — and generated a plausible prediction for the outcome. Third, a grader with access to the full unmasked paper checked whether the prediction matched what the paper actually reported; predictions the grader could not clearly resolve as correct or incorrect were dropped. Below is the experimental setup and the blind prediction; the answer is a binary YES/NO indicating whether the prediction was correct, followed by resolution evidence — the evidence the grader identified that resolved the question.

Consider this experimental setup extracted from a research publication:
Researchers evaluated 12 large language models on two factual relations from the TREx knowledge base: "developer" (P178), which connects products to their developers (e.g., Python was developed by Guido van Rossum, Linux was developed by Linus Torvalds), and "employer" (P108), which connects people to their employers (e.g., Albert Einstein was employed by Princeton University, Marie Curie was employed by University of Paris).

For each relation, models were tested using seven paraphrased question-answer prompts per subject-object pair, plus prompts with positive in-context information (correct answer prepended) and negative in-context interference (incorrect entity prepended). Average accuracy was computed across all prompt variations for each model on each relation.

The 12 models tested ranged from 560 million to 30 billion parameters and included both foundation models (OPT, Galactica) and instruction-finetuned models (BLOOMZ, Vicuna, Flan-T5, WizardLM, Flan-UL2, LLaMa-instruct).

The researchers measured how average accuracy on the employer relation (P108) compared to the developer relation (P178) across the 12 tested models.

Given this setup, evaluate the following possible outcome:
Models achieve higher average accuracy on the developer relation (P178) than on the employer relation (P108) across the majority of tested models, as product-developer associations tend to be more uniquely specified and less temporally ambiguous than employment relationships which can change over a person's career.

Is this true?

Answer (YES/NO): YES